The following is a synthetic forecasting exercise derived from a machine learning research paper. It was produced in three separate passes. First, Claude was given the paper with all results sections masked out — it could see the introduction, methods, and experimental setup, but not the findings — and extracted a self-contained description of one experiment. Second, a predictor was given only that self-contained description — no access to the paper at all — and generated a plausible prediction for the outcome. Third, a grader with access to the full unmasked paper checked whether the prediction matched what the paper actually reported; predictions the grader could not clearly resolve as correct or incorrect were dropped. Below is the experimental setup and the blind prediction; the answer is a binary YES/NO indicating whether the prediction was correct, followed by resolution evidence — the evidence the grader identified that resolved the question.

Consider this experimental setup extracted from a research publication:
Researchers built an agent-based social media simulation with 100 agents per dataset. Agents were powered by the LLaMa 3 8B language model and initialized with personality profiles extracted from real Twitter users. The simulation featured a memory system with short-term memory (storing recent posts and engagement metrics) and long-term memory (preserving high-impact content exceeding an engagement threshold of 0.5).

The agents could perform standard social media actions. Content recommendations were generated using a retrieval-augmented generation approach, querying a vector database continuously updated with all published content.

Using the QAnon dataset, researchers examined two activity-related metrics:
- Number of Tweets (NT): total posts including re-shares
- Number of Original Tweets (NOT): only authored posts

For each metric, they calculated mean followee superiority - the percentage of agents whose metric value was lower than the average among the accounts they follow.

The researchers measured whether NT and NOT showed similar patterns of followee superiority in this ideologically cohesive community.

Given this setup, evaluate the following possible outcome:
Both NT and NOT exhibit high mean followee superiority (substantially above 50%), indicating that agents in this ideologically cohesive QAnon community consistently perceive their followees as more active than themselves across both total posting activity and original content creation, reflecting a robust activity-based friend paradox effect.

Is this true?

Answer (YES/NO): NO